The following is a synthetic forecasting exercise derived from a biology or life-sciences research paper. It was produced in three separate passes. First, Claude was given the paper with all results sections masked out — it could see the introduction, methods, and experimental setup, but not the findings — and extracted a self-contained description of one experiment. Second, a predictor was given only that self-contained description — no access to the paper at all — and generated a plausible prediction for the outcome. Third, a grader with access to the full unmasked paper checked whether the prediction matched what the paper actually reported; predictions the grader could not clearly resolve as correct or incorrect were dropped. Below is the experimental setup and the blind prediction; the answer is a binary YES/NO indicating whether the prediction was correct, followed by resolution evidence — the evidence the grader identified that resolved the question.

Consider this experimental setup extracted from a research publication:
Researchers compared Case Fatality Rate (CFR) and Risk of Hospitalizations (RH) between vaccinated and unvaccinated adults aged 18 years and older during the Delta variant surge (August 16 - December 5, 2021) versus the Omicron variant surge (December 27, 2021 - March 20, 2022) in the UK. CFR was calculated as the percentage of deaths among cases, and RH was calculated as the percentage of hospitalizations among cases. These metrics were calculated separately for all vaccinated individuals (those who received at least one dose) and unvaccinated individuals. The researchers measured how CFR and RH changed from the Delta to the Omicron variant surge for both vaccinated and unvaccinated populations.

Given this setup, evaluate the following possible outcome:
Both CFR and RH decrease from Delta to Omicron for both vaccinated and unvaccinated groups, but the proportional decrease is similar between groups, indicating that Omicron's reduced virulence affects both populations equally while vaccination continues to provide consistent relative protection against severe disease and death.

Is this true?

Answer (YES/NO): NO